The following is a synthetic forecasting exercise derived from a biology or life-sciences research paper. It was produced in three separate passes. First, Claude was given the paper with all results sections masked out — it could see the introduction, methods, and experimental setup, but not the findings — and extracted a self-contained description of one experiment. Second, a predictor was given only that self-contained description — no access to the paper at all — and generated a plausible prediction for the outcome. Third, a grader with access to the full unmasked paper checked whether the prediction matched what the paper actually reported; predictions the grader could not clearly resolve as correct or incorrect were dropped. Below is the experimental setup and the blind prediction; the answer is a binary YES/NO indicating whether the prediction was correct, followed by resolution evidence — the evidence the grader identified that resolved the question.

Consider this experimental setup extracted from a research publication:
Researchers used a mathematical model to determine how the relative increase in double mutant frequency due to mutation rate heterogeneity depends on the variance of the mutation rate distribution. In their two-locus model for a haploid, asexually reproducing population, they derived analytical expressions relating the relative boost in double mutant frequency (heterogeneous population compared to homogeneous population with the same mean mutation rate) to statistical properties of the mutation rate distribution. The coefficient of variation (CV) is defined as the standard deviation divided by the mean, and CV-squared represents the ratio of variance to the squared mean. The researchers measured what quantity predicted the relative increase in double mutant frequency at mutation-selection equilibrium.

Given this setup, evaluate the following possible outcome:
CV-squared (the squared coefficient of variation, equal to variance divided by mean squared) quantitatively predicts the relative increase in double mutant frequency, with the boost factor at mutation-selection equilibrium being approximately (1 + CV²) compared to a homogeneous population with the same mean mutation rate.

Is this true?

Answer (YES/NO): YES